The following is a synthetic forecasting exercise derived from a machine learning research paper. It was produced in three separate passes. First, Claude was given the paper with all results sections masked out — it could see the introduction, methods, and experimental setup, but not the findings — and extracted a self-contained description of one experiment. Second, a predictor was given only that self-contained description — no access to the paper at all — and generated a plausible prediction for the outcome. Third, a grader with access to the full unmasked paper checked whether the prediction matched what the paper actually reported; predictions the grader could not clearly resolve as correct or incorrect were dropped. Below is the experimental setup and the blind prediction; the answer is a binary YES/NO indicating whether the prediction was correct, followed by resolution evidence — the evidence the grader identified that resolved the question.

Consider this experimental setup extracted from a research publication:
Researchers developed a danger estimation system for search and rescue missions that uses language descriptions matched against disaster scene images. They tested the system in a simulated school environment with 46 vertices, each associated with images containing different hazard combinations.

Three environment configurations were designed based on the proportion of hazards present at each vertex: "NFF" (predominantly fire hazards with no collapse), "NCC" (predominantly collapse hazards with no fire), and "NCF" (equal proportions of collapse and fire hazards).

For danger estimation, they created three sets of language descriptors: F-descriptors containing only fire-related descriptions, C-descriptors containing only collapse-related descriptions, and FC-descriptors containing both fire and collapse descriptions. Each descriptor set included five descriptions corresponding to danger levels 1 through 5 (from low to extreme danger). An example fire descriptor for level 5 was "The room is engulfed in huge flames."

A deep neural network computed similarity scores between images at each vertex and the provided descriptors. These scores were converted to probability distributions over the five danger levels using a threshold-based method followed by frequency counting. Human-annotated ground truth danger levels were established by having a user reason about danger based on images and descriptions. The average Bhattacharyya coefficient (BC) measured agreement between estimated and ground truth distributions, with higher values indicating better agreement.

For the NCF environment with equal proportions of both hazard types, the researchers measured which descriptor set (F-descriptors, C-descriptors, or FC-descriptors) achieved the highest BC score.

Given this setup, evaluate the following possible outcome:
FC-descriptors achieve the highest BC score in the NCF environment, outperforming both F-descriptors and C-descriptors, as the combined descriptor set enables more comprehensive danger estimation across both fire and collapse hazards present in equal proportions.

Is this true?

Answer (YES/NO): YES